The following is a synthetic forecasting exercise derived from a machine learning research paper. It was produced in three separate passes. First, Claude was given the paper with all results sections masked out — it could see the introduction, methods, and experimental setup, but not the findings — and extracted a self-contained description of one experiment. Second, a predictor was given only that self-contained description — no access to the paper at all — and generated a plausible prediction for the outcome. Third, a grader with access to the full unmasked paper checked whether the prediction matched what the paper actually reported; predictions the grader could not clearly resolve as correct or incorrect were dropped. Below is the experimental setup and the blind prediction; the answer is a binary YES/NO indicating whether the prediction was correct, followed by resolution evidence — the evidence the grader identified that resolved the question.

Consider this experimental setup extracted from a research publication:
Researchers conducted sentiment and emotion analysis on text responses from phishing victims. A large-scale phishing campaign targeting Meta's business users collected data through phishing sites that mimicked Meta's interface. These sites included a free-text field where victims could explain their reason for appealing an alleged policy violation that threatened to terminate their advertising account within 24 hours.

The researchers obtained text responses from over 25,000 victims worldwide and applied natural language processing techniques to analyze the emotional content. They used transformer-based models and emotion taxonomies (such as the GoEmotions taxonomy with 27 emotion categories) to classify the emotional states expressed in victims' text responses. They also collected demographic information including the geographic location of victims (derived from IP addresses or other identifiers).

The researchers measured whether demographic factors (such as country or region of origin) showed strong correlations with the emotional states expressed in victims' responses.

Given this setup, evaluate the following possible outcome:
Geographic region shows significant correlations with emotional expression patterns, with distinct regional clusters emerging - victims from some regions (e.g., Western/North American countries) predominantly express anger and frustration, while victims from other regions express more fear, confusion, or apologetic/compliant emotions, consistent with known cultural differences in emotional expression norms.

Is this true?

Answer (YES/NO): NO